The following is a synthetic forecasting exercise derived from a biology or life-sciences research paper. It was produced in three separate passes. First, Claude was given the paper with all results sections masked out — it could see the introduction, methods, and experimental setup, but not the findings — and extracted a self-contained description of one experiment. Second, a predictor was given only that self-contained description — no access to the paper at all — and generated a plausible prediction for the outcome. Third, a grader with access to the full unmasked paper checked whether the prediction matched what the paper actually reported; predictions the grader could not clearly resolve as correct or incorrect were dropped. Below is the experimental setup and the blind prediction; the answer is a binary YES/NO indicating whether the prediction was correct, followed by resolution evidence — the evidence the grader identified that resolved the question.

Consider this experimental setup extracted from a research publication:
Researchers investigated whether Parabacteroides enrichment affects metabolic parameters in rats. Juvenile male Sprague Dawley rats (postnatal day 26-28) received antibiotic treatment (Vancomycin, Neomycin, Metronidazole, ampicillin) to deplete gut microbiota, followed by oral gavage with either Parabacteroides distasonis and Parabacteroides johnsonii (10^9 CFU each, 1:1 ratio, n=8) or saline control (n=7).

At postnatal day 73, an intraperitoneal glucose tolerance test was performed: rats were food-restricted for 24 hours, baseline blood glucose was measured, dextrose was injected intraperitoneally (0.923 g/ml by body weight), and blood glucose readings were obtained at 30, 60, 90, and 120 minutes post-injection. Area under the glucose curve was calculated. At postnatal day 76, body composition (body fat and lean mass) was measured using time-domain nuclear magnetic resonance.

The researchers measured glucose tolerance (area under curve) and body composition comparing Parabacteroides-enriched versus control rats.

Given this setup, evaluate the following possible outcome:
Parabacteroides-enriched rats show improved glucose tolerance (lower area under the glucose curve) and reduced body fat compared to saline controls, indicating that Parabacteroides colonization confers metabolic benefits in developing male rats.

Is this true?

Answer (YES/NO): NO